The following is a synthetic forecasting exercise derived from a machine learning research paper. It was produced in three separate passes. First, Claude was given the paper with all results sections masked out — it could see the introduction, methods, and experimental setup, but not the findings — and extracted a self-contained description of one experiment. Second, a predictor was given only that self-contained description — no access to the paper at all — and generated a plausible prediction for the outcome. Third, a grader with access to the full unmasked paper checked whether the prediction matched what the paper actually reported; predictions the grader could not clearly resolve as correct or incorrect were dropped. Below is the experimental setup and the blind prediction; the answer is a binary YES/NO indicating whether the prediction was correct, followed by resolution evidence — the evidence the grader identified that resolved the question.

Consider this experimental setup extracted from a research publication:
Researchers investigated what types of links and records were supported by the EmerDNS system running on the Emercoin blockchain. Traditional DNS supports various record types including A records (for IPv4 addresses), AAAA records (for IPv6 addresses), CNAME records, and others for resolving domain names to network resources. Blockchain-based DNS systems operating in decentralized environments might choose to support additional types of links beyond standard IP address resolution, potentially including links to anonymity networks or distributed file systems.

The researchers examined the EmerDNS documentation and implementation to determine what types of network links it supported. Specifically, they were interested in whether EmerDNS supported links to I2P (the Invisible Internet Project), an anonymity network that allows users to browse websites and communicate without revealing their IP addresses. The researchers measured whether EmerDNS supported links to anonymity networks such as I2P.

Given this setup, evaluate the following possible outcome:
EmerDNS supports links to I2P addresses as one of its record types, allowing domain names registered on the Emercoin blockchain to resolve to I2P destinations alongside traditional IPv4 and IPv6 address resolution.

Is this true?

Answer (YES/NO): YES